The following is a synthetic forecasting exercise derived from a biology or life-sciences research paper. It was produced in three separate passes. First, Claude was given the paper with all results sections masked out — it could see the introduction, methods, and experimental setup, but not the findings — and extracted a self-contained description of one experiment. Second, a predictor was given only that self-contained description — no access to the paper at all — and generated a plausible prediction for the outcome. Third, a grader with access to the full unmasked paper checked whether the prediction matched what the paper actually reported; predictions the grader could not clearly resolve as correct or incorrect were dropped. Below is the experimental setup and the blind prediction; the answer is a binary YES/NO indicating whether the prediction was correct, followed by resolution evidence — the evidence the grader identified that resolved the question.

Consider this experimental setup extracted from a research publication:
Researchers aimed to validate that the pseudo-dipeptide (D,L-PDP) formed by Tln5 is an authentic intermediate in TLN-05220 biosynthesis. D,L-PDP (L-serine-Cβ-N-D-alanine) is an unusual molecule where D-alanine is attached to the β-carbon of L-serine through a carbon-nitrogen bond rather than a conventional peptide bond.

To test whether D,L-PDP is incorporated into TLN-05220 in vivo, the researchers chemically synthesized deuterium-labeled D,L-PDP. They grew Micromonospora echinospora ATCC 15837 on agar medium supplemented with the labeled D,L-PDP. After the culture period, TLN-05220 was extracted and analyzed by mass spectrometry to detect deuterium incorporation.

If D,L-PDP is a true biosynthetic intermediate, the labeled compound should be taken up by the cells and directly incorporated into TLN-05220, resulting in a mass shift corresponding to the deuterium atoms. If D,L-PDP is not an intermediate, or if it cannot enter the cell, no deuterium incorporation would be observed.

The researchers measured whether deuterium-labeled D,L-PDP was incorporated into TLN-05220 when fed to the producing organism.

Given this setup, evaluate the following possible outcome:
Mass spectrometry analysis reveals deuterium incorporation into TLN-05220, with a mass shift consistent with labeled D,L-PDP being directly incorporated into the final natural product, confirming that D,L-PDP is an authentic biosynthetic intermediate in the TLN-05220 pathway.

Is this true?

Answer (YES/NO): YES